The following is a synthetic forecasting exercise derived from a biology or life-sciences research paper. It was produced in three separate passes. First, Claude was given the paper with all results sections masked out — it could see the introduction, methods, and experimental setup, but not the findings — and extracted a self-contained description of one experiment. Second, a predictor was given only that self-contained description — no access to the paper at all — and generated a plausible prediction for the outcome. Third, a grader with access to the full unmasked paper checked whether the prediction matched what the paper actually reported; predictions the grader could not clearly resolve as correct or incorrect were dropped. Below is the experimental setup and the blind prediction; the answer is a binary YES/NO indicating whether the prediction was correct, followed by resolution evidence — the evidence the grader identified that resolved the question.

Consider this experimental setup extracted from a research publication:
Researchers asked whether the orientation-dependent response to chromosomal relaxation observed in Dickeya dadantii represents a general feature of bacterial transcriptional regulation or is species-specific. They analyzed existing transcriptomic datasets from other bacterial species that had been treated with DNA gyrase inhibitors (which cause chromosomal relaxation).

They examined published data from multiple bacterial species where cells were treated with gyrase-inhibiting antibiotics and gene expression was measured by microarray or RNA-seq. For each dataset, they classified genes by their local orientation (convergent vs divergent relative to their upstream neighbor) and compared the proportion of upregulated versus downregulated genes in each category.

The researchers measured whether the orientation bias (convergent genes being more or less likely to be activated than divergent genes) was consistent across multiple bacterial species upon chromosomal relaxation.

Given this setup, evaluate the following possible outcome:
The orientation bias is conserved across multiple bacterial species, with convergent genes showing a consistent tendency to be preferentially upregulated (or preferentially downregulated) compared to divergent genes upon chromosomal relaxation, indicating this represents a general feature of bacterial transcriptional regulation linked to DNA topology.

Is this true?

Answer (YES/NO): YES